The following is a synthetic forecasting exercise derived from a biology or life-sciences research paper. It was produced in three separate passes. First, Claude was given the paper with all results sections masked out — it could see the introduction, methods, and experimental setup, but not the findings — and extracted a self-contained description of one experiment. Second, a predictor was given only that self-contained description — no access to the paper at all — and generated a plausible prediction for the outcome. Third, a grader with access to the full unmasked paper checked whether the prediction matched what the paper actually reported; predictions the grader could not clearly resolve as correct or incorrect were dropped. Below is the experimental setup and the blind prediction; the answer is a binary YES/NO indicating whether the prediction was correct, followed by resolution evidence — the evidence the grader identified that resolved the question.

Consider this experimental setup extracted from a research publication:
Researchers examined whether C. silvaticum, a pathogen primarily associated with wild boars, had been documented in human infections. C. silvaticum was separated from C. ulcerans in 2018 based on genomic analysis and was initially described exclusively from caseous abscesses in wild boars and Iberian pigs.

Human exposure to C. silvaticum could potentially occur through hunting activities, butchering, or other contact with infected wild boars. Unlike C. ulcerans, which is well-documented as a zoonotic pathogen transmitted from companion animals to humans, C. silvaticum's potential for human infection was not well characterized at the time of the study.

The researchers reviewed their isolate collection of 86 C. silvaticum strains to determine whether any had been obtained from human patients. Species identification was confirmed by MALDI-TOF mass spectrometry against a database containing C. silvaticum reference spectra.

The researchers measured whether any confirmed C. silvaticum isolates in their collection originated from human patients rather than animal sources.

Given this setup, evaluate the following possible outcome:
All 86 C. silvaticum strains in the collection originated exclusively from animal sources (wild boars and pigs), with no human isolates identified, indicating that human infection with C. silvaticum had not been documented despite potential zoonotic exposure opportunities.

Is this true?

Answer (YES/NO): NO